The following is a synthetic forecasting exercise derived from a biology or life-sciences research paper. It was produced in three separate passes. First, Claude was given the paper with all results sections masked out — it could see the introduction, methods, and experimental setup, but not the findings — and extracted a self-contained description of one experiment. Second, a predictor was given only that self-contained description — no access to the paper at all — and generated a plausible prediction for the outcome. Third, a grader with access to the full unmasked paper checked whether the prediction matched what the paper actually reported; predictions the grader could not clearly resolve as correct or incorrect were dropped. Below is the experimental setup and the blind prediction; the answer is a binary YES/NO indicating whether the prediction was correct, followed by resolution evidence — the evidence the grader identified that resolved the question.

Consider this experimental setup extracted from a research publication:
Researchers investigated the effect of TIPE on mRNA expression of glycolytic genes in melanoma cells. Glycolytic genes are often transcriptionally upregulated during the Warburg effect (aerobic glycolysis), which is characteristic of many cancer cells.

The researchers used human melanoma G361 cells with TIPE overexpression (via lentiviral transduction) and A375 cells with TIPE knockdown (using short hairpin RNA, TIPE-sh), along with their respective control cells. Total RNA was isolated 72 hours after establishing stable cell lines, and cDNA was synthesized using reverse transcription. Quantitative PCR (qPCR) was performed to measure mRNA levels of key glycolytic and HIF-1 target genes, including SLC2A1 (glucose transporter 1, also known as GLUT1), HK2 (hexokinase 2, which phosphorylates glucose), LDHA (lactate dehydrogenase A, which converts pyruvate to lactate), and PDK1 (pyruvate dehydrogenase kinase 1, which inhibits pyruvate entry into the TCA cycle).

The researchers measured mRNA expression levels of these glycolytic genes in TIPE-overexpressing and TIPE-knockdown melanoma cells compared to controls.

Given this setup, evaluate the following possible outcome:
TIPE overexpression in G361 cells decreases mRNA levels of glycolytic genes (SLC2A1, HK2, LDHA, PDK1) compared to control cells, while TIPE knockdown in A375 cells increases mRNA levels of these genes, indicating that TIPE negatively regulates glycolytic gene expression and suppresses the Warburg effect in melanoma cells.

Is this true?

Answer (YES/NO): NO